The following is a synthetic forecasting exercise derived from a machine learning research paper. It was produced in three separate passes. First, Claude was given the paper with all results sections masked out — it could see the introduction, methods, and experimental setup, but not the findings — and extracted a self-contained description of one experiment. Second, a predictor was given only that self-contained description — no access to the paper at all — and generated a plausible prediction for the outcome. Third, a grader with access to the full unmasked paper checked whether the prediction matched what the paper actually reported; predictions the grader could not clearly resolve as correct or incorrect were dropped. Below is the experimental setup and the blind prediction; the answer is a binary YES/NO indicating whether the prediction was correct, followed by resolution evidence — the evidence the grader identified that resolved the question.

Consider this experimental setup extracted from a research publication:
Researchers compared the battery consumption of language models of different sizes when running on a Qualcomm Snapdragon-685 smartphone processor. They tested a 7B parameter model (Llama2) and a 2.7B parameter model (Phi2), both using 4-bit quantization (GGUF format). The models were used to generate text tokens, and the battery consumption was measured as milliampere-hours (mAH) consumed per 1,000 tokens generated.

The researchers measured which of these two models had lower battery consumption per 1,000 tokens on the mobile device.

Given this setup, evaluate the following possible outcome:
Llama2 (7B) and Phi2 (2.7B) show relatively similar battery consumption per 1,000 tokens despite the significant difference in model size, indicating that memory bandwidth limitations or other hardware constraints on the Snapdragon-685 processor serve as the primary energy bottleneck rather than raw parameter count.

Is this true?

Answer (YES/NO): NO